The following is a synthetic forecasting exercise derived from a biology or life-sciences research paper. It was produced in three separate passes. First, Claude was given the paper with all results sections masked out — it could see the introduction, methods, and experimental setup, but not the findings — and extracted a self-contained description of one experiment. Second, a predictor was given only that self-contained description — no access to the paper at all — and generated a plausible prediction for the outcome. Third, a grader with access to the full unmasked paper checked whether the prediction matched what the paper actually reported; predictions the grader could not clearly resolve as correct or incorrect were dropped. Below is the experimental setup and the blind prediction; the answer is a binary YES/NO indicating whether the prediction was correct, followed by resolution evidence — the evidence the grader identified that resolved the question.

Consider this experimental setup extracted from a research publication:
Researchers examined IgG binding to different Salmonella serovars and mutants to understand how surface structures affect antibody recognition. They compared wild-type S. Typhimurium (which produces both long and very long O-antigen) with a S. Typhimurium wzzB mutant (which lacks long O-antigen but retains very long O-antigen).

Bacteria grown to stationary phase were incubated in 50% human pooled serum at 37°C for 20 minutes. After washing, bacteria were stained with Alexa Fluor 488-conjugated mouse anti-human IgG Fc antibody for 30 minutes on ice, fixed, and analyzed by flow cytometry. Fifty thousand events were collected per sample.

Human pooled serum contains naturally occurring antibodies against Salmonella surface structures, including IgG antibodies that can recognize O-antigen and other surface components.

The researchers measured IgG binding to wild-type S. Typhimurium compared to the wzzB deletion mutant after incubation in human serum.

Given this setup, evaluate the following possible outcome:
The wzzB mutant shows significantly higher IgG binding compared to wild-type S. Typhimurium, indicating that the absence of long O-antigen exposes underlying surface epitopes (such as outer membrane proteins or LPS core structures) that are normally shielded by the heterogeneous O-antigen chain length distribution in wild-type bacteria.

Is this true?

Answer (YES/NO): NO